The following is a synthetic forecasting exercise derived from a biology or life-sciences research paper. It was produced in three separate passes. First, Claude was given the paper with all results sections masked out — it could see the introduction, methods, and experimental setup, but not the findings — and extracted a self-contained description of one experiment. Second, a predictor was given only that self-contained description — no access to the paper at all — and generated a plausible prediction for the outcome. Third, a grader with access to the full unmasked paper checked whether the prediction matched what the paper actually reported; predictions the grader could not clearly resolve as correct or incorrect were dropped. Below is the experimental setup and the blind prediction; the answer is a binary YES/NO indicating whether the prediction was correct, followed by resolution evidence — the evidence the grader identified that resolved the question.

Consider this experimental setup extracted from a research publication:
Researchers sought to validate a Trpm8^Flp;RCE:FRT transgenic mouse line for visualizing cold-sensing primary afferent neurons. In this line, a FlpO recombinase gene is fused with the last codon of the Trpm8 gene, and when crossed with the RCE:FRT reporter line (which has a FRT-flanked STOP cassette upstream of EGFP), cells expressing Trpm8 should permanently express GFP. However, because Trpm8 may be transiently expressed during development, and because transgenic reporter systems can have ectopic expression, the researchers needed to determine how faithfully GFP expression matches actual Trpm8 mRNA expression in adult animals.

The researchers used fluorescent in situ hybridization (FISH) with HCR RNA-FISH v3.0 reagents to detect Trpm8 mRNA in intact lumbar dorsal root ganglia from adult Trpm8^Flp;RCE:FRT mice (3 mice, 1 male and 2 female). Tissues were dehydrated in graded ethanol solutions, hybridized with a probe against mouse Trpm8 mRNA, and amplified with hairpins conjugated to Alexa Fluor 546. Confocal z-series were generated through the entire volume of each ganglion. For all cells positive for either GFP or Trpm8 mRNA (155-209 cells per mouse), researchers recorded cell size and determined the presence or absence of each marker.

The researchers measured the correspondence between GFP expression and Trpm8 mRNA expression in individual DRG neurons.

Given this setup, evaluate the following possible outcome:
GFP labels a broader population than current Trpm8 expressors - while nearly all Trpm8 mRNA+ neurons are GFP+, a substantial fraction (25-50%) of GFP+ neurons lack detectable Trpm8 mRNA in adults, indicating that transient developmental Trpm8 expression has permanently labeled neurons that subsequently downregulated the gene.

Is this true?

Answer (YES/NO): NO